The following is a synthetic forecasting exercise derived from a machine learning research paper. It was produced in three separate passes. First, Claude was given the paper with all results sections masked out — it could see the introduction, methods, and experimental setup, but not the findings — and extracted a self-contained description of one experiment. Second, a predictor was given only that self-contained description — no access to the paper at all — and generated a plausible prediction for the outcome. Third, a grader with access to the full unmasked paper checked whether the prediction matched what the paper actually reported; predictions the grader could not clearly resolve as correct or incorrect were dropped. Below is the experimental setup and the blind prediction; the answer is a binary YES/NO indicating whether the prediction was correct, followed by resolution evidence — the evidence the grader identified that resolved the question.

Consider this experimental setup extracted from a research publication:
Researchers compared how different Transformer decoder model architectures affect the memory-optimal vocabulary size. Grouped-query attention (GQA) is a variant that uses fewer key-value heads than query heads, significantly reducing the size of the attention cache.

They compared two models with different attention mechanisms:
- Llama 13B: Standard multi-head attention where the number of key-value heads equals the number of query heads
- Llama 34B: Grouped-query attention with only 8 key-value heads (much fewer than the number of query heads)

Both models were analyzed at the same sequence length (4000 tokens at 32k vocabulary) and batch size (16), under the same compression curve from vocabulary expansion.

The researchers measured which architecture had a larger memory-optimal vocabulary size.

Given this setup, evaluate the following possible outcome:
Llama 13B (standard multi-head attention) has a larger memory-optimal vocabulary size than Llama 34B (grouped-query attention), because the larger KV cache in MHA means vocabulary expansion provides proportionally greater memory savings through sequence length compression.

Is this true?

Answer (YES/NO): YES